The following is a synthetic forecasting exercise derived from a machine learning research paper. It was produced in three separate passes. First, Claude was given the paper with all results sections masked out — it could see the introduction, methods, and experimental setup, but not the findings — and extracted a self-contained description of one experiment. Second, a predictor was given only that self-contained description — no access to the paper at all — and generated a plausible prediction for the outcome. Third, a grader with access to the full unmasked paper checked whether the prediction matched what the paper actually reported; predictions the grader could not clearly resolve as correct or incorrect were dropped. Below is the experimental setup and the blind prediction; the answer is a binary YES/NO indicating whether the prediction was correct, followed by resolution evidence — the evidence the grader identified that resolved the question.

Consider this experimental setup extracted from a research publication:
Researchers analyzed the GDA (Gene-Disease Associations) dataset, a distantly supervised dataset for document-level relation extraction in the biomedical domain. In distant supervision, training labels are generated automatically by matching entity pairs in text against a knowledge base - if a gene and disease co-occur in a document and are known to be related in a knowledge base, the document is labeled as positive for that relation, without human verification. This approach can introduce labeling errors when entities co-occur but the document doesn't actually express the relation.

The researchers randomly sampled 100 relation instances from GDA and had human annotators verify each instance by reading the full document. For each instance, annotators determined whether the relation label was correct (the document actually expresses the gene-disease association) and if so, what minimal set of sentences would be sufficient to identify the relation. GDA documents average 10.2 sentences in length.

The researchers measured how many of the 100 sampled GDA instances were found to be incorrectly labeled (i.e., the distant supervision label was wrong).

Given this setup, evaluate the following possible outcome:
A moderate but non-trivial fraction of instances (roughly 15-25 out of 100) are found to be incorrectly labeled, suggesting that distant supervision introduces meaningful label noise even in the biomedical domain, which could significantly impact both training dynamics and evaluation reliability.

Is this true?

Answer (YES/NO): NO